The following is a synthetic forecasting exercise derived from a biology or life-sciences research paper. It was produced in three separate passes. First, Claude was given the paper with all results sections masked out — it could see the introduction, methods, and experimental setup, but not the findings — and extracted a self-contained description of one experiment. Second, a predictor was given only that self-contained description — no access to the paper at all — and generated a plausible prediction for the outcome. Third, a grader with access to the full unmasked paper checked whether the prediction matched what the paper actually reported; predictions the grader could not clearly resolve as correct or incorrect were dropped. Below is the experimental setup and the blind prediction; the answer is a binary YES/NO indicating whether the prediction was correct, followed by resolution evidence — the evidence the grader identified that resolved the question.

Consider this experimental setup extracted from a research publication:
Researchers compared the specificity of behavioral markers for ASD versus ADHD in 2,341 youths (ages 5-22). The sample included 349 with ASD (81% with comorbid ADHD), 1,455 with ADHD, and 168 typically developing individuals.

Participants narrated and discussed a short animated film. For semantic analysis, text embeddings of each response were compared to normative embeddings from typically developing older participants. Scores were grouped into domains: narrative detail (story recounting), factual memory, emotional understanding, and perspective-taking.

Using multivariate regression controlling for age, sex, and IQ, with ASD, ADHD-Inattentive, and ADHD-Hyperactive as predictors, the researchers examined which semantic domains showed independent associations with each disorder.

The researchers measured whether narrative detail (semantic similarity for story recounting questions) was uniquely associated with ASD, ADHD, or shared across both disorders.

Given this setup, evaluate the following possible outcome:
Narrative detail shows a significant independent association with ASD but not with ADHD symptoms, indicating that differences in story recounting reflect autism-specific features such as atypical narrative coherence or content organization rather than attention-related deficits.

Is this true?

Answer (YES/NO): YES